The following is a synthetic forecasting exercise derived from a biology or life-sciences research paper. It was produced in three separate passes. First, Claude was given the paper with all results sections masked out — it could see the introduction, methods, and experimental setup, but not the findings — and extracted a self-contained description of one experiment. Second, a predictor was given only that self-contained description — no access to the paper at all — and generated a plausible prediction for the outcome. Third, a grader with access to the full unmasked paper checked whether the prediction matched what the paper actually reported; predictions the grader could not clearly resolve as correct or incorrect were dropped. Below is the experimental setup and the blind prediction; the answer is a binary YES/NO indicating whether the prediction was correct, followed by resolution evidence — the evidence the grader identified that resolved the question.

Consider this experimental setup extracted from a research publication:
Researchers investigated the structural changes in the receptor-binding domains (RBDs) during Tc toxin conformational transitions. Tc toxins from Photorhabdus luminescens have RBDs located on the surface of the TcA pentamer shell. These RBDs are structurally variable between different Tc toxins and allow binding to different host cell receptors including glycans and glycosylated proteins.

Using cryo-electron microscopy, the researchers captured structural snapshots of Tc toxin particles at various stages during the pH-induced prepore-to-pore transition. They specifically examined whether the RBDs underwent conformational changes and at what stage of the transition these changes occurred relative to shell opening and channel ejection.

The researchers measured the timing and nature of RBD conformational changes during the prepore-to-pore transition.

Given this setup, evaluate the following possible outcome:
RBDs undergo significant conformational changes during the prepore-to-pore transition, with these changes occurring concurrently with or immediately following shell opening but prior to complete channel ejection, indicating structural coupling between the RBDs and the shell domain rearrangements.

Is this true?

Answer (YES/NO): NO